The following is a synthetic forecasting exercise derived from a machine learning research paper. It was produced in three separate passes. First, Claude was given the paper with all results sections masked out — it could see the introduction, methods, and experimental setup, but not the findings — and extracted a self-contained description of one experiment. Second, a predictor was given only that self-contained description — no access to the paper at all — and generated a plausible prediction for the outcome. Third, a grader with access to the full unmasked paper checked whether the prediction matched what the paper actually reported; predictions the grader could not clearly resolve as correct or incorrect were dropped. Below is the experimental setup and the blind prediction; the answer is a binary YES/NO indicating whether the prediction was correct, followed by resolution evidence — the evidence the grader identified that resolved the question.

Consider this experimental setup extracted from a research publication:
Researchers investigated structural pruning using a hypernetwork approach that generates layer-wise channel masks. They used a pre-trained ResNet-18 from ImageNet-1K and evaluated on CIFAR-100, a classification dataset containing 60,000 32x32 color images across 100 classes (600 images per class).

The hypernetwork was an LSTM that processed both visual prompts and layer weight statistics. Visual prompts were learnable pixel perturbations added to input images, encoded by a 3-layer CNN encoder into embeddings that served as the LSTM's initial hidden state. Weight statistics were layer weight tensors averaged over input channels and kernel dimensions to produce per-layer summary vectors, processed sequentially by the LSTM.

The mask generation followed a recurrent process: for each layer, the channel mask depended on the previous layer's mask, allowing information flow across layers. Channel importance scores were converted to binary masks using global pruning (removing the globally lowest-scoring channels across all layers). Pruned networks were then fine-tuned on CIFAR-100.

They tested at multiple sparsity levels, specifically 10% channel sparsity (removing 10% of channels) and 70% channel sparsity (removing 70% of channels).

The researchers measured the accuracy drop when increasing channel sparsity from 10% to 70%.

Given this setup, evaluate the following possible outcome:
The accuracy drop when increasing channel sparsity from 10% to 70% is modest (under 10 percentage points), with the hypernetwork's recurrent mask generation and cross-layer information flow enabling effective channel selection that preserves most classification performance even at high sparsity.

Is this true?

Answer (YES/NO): YES